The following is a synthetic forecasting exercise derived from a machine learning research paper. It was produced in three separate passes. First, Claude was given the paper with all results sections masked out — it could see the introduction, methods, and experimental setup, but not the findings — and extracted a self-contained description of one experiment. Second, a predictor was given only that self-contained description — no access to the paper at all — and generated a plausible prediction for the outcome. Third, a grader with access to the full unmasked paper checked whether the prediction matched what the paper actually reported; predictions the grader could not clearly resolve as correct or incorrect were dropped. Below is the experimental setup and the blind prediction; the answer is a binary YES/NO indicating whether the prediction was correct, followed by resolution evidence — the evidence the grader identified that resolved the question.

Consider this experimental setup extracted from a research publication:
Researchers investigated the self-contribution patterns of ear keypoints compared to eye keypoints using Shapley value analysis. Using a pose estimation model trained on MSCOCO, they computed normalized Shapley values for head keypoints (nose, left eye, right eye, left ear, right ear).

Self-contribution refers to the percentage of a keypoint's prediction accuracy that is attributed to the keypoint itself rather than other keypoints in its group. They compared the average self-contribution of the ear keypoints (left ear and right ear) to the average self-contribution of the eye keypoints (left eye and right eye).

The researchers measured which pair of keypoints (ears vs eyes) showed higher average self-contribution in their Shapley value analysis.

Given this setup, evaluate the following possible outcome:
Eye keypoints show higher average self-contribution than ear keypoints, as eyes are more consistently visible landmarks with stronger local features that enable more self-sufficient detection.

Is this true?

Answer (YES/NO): NO